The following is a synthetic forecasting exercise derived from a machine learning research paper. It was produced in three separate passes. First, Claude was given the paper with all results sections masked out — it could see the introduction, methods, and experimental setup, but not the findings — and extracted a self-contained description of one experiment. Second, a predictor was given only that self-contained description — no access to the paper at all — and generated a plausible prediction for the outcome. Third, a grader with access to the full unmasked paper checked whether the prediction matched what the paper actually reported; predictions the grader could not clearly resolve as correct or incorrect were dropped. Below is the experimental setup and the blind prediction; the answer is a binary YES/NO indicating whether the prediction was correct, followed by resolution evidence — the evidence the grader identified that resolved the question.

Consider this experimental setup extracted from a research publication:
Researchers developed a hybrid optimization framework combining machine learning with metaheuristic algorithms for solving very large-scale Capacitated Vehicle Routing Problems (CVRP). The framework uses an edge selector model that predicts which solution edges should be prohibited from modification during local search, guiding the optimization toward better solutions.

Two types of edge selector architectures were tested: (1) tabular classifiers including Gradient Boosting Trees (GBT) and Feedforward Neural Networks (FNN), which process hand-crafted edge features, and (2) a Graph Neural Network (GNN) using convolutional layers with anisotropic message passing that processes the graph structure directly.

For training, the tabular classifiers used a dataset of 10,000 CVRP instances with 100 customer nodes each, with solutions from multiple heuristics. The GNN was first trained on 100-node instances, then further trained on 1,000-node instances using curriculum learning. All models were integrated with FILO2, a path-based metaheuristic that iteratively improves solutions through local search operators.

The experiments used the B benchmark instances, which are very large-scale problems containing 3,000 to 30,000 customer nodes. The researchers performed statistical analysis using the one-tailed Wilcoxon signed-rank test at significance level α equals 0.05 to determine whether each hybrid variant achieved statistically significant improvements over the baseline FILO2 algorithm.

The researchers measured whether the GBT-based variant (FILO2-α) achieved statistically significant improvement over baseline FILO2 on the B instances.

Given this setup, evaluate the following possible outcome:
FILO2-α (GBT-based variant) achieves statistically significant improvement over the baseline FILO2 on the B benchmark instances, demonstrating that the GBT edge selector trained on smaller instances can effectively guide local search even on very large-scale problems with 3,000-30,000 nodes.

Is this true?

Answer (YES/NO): NO